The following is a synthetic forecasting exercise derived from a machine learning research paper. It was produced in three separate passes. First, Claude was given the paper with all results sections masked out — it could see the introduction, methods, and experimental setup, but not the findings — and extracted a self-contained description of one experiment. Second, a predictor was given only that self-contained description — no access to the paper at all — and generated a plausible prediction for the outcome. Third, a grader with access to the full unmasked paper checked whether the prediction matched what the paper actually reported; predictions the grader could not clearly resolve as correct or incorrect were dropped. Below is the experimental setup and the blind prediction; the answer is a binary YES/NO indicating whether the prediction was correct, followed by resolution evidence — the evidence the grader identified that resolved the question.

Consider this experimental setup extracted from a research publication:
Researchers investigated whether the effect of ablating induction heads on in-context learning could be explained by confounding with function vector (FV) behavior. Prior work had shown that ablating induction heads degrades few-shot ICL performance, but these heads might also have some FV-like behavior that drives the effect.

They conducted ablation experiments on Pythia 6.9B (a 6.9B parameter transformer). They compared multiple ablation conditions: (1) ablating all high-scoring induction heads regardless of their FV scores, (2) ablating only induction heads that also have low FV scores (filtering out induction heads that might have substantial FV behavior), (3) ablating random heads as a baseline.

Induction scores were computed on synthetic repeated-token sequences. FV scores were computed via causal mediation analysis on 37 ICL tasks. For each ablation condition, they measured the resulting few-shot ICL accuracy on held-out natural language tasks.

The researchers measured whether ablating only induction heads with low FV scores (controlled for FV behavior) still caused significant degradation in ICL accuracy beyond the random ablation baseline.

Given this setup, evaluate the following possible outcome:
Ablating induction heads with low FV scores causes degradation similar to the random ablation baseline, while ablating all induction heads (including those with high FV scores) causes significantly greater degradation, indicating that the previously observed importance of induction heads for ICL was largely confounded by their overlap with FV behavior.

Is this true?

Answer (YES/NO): YES